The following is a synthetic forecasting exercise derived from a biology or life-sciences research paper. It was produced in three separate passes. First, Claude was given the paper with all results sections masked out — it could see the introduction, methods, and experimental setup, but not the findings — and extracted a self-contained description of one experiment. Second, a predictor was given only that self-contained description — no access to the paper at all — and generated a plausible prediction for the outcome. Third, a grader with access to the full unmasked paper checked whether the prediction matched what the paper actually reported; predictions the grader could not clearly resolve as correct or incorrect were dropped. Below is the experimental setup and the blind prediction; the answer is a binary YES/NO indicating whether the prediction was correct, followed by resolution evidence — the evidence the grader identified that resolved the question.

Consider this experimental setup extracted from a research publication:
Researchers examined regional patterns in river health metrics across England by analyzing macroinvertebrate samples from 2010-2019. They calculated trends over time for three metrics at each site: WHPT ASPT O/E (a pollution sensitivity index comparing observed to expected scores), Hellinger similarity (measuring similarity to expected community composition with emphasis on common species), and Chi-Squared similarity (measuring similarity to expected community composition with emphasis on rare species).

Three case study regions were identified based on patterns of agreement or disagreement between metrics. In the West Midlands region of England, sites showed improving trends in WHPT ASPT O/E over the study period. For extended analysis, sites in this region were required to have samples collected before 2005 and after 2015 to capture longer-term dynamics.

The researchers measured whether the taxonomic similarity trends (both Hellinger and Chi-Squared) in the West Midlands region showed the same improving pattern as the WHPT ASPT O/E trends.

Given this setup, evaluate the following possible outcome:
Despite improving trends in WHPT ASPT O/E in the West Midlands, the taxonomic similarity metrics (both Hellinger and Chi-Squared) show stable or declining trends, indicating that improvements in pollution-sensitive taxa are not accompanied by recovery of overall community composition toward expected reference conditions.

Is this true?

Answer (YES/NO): YES